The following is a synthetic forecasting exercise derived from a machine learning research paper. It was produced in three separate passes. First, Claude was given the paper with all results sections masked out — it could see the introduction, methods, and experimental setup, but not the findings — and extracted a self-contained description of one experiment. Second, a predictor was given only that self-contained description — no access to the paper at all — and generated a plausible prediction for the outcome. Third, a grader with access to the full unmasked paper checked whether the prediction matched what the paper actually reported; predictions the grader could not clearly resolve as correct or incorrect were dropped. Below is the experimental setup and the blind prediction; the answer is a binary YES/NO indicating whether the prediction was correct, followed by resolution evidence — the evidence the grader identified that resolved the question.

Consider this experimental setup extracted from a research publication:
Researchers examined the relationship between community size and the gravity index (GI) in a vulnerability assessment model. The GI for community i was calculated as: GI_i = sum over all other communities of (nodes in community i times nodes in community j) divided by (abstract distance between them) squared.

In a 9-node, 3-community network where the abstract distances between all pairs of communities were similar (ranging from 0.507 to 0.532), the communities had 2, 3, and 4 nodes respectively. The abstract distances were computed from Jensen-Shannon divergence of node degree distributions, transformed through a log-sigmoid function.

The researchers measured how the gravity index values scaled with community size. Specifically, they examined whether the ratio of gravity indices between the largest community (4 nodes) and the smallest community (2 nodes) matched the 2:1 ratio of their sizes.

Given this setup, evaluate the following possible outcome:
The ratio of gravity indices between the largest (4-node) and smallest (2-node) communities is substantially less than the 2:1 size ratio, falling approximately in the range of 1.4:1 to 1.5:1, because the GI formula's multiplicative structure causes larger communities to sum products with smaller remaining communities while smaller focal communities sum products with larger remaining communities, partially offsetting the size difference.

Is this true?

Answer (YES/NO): YES